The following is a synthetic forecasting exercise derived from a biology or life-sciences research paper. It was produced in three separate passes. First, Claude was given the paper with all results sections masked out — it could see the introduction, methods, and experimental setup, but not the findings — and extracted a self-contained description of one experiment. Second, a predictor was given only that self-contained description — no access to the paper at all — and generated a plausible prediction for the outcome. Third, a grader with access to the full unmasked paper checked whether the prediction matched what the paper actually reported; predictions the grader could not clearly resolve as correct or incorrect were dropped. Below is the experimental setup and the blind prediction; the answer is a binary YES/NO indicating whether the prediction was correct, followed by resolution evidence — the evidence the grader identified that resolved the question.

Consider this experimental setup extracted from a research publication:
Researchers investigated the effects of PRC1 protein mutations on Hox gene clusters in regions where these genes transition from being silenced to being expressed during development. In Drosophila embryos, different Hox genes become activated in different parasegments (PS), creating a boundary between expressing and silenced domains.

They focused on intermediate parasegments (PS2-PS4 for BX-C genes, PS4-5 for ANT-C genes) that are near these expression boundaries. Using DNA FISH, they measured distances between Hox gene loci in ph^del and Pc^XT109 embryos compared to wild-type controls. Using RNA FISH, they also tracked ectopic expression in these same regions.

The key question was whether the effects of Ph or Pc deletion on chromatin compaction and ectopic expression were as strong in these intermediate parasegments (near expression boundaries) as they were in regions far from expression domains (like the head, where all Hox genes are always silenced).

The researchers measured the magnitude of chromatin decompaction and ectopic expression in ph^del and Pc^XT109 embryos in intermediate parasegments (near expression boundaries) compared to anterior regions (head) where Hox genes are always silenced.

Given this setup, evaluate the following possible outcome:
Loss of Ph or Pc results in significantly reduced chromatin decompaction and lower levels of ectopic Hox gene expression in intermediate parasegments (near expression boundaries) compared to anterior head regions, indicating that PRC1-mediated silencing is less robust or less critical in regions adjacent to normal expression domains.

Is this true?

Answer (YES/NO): NO